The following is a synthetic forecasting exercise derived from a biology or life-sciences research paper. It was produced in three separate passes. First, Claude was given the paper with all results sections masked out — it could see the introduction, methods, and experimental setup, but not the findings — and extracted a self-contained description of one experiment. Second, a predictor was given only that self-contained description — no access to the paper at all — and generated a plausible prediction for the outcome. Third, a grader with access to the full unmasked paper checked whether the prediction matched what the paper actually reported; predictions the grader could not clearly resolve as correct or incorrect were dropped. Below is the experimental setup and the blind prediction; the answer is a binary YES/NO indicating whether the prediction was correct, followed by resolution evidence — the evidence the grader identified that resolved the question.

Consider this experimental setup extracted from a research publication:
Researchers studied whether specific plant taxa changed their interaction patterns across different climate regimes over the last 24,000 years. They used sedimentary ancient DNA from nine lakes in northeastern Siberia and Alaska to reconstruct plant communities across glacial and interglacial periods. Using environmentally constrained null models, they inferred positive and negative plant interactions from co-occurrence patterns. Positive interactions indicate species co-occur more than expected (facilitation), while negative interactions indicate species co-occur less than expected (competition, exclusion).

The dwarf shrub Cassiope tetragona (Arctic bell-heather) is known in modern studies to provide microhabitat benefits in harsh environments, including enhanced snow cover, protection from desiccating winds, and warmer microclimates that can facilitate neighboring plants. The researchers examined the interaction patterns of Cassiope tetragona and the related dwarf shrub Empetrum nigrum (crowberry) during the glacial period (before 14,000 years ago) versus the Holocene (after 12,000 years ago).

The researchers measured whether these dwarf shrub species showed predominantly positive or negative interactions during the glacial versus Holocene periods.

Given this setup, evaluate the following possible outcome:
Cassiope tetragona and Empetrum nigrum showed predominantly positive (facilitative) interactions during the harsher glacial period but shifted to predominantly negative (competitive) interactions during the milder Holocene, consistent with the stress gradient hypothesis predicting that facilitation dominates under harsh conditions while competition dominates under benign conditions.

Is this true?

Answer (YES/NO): YES